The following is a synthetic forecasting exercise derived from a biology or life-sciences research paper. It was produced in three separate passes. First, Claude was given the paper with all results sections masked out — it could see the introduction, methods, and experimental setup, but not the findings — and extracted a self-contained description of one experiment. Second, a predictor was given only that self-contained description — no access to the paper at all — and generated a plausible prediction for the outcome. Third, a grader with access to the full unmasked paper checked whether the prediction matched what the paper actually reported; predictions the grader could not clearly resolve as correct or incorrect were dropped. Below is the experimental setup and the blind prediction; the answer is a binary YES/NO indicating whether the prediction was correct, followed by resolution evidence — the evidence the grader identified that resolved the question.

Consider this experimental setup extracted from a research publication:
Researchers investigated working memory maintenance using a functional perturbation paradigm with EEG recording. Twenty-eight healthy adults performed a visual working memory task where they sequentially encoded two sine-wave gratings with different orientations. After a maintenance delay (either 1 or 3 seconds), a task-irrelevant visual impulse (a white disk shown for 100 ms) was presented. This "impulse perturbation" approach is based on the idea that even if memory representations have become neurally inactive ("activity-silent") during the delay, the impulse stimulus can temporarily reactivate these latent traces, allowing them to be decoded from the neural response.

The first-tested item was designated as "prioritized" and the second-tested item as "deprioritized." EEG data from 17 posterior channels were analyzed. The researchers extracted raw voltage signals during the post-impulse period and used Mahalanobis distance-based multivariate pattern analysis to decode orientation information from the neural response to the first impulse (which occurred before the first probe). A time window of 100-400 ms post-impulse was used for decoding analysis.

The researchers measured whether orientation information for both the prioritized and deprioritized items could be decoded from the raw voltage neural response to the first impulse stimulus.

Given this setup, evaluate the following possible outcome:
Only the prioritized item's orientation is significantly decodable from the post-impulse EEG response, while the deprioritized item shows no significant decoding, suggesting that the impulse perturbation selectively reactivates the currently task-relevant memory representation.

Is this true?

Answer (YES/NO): NO